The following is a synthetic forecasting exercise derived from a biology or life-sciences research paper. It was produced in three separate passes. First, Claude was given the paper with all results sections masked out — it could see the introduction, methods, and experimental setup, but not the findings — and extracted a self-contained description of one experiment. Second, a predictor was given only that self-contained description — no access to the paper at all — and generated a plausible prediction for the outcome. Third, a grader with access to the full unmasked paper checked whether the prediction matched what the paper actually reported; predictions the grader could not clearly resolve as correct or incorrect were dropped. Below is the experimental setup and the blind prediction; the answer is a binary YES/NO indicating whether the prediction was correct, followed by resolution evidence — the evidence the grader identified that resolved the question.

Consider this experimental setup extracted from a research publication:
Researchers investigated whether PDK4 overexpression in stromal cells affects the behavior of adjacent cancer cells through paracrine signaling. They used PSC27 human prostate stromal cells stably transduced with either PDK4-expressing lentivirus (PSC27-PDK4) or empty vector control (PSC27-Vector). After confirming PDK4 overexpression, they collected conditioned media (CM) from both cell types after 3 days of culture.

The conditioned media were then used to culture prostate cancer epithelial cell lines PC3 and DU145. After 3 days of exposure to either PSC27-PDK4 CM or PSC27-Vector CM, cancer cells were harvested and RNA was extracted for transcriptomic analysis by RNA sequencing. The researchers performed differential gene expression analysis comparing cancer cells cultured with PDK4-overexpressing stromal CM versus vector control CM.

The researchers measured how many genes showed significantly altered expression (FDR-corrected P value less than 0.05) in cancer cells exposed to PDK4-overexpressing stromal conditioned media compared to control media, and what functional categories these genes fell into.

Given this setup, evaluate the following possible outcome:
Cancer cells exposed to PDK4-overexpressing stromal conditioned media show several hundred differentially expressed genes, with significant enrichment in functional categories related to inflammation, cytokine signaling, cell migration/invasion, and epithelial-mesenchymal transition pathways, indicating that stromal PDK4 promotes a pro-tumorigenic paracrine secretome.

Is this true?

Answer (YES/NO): NO